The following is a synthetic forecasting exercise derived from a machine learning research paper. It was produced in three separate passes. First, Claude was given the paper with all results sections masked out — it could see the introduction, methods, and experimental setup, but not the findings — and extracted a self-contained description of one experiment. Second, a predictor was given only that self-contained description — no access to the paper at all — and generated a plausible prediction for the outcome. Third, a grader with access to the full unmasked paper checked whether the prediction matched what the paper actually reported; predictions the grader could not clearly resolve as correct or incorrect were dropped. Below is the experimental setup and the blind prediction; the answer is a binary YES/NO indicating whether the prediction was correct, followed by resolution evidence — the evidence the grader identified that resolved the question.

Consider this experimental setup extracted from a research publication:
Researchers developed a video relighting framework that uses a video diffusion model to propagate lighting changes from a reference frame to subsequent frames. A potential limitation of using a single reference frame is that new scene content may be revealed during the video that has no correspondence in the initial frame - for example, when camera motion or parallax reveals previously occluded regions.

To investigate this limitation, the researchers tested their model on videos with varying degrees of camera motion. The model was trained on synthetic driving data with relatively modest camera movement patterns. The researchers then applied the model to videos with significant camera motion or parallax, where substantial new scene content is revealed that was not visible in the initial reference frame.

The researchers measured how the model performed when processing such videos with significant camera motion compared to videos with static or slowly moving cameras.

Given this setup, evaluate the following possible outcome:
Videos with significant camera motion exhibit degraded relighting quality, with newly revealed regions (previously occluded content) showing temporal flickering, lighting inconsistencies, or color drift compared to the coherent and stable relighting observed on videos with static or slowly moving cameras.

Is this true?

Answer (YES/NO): YES